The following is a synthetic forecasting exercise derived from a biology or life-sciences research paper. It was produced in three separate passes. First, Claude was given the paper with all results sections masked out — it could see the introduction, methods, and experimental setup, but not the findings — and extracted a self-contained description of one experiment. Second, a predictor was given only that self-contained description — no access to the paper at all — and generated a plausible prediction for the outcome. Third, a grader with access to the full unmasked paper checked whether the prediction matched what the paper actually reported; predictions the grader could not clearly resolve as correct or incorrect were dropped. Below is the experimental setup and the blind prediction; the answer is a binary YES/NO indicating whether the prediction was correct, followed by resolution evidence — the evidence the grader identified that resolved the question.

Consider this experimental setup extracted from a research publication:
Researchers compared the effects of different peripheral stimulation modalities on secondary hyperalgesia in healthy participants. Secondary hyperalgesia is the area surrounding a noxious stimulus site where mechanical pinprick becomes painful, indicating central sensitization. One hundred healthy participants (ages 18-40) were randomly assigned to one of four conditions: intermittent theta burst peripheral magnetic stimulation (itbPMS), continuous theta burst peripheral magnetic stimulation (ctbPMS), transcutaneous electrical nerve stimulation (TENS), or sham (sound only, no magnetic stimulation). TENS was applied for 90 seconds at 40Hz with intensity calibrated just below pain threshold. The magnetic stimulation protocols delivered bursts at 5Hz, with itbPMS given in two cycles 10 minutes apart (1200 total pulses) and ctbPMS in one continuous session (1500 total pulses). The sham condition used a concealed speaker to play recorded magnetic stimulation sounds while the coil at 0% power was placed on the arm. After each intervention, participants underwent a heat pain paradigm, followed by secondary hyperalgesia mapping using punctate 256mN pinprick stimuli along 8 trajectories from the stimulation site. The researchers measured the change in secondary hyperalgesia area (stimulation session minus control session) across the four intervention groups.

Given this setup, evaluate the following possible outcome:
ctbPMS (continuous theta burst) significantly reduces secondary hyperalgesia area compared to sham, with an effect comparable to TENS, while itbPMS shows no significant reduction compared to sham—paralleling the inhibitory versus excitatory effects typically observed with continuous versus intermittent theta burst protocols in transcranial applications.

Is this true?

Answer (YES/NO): NO